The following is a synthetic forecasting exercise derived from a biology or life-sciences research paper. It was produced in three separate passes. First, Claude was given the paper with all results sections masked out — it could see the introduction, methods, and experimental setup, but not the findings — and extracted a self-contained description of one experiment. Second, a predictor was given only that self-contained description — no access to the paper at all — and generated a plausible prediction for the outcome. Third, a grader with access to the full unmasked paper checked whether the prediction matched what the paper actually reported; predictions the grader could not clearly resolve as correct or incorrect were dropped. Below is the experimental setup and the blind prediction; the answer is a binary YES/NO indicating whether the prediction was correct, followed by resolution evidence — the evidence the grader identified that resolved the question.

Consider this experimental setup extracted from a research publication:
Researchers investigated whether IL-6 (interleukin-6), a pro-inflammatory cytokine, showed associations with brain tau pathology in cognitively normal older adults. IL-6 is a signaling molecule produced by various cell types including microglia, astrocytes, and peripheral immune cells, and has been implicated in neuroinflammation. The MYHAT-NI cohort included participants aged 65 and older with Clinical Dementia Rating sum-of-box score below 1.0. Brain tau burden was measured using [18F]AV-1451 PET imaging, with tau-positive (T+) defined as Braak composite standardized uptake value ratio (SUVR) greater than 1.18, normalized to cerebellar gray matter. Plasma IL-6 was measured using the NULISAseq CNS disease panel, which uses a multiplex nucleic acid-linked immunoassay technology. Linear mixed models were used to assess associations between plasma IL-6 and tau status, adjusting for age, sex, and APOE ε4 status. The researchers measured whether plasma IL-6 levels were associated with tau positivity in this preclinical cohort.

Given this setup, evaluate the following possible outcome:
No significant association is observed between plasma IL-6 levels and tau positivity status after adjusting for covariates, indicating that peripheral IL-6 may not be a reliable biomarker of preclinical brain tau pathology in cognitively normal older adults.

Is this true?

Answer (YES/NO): YES